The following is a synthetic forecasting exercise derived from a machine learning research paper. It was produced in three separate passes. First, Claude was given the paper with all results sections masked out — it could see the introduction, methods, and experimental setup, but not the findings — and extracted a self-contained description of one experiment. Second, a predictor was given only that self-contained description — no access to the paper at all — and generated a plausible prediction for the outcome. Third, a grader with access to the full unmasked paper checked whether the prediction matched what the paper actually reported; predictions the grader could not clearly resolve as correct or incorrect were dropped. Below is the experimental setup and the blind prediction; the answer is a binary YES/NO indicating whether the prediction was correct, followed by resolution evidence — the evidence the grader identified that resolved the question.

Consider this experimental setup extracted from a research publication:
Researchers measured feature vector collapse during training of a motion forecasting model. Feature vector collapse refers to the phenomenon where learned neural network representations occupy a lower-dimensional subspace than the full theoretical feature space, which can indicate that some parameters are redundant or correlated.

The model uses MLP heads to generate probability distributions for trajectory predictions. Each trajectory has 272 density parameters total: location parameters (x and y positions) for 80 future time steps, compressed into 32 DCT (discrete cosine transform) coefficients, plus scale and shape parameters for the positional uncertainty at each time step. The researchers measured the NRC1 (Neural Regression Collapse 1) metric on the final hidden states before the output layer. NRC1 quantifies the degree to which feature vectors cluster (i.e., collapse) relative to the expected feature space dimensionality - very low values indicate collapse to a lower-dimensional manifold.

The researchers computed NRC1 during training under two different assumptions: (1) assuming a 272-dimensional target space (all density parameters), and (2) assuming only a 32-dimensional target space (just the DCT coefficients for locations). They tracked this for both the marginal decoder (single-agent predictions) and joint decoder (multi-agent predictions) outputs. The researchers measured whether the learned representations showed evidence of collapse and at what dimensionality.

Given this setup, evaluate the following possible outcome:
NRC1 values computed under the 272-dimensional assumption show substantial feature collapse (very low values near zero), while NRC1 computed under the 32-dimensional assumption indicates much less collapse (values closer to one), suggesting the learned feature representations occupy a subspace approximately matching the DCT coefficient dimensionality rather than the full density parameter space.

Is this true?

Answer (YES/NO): NO